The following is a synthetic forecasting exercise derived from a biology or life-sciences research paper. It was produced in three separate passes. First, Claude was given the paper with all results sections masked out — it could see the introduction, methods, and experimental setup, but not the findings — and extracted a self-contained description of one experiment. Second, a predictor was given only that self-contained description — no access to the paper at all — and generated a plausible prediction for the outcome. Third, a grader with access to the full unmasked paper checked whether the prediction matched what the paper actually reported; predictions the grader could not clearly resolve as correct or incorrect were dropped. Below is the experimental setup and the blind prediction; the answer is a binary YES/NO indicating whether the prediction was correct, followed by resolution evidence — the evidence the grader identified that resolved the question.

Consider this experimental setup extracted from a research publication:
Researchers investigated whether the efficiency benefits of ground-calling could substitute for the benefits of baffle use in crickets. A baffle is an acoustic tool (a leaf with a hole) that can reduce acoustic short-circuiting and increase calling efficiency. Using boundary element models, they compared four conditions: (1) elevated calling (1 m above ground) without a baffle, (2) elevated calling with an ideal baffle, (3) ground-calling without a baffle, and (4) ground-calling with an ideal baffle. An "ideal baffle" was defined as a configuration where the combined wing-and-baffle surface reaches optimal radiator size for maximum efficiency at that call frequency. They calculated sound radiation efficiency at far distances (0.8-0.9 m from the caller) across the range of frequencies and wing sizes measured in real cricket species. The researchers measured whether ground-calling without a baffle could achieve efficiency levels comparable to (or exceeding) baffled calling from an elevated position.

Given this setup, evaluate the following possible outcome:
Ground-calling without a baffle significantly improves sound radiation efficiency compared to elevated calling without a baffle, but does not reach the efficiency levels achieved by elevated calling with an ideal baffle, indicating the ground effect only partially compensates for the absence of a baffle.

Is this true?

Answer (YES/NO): NO